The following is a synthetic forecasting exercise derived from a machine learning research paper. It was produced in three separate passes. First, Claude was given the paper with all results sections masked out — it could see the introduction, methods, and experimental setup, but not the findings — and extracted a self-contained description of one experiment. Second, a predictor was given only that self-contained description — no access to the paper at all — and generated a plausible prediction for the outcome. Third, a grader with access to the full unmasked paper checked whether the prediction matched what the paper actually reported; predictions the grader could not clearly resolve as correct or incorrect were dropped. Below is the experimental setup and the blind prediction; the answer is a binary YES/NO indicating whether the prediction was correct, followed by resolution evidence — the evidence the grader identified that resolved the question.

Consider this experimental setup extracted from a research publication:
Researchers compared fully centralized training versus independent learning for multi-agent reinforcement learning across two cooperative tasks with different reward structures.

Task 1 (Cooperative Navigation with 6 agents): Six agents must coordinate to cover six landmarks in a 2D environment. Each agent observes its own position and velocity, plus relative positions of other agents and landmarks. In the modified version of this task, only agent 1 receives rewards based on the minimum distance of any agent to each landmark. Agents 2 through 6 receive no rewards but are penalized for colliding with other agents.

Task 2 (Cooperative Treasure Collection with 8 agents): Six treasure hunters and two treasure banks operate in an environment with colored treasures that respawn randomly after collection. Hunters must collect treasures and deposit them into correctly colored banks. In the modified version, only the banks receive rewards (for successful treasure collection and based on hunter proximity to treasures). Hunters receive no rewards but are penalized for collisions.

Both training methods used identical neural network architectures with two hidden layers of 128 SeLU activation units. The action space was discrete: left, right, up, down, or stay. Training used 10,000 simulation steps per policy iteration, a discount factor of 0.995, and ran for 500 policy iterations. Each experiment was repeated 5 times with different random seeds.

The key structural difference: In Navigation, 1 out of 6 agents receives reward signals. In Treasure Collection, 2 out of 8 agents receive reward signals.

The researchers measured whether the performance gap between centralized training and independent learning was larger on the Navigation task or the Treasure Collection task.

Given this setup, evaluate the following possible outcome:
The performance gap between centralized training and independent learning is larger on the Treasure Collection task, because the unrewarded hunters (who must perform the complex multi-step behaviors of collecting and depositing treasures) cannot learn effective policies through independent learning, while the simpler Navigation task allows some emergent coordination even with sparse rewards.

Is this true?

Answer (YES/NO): YES